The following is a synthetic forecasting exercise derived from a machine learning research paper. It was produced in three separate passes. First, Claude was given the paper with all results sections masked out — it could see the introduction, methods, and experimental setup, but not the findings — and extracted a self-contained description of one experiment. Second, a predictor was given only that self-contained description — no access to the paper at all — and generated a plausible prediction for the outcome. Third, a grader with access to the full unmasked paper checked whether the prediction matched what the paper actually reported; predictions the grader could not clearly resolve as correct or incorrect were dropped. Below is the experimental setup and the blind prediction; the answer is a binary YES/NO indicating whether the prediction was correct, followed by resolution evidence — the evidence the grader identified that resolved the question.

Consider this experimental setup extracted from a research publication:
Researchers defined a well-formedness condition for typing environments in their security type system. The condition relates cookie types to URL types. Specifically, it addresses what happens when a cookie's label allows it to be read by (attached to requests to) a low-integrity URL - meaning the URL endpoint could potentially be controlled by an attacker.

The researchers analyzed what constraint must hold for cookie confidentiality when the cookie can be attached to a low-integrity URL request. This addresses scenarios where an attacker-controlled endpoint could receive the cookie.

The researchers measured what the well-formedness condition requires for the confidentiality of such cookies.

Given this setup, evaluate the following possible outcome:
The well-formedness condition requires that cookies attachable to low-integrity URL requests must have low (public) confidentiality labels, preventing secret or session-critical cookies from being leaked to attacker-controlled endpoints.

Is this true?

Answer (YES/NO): YES